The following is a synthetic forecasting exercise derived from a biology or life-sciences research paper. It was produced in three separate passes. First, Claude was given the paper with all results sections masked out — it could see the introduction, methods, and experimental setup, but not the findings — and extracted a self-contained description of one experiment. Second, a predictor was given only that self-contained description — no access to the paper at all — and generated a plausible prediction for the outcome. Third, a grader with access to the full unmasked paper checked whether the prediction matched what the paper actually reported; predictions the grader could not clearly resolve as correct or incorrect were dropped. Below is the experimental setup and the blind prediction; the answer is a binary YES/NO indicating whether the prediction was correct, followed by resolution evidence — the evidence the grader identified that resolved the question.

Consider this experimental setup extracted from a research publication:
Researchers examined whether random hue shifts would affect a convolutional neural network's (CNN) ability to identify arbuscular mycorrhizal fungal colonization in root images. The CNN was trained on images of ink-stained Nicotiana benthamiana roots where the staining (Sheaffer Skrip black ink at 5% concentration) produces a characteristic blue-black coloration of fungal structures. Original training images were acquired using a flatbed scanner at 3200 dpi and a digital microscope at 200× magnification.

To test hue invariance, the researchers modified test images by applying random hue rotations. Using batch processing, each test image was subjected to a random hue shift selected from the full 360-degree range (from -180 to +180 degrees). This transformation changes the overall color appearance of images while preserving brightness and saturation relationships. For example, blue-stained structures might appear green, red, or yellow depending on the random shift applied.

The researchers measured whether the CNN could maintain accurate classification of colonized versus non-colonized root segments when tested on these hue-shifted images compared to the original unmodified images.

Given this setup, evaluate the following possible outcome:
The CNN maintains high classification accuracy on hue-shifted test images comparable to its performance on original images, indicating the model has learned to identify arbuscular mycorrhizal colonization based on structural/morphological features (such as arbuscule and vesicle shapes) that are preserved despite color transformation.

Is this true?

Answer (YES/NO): NO